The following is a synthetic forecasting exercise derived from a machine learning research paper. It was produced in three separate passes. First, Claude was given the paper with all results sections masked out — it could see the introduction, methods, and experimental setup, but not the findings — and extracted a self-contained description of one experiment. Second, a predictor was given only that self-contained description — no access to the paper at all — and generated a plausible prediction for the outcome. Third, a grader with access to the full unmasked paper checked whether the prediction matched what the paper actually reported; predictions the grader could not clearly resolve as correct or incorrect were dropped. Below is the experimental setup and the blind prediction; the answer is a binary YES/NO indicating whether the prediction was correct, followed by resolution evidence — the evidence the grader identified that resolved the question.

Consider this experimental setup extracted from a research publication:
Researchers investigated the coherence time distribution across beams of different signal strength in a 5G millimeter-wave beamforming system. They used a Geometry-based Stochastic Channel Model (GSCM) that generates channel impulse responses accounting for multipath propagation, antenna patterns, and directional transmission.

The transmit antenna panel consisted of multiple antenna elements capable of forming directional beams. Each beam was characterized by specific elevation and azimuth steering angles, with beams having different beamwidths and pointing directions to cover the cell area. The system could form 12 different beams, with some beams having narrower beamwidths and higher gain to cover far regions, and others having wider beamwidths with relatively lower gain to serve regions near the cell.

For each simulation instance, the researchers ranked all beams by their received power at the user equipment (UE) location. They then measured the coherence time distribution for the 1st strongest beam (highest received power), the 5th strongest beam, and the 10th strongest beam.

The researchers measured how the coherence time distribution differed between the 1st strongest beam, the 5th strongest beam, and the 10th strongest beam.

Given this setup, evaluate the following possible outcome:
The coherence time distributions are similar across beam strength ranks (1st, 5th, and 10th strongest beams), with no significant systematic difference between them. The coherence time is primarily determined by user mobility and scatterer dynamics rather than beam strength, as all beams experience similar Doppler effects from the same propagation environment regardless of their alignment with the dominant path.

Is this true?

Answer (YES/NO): YES